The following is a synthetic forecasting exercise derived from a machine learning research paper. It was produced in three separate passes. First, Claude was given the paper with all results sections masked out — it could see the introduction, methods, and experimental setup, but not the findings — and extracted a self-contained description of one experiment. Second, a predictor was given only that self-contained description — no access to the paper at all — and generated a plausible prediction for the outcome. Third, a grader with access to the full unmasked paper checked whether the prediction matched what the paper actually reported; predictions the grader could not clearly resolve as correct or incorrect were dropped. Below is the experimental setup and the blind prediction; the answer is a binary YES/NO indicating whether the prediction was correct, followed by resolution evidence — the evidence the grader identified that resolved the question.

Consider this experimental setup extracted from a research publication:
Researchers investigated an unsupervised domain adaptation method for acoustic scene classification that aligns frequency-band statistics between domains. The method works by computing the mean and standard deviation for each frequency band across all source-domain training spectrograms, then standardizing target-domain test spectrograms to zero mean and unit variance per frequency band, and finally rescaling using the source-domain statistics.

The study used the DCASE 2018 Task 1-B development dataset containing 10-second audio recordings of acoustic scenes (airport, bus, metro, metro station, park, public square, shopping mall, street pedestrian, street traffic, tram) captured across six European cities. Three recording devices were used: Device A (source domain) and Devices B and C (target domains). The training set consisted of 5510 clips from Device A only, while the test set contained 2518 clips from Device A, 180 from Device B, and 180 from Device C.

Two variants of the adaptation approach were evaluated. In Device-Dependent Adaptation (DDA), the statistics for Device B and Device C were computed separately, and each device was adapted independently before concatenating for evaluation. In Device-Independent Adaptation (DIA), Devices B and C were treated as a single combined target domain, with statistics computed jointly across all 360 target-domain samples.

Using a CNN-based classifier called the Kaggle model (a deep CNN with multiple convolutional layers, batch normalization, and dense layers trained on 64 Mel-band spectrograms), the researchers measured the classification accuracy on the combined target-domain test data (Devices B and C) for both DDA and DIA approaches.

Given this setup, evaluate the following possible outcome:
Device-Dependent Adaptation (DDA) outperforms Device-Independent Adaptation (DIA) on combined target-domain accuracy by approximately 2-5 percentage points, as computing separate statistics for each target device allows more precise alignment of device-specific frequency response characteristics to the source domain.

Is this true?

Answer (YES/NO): NO